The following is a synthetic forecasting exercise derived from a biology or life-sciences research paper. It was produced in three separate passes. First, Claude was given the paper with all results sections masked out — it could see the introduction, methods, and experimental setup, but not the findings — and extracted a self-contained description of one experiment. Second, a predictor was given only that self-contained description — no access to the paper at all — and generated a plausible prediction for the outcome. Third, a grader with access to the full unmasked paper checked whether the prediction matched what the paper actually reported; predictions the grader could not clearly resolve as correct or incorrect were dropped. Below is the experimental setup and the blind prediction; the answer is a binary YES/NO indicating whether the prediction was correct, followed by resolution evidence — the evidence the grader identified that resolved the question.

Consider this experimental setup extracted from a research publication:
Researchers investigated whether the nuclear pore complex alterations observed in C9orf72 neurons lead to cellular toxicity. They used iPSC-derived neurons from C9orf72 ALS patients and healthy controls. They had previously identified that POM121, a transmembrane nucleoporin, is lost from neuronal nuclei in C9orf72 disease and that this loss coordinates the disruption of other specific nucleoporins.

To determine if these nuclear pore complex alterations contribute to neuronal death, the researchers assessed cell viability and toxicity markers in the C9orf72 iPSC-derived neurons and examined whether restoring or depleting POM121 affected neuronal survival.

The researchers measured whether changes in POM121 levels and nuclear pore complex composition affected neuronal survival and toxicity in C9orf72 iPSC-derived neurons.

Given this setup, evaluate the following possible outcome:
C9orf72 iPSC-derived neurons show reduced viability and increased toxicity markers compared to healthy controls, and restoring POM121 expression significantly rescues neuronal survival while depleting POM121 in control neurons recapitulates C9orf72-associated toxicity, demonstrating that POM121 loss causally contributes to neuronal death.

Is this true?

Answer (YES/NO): YES